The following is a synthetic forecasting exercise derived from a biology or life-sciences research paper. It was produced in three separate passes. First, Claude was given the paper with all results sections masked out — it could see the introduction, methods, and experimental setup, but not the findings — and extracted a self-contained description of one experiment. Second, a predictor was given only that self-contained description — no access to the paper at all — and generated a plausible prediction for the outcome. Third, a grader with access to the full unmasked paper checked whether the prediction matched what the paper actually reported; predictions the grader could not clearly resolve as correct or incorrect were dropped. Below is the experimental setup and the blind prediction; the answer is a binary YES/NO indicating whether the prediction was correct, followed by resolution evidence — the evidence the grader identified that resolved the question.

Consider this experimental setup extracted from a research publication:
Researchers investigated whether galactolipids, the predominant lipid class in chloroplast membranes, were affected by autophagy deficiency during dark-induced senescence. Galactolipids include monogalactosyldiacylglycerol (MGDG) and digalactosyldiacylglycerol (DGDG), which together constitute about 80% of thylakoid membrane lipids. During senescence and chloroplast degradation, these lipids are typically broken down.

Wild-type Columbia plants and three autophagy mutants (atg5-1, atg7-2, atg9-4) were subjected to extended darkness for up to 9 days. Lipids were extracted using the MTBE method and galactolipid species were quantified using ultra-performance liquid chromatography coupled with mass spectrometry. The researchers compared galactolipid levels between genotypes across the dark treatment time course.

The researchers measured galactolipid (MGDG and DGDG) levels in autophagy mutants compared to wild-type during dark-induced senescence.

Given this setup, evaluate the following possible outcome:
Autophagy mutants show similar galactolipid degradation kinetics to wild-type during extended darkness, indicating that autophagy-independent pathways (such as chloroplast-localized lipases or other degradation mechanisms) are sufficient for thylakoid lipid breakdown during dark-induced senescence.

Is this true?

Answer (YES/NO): NO